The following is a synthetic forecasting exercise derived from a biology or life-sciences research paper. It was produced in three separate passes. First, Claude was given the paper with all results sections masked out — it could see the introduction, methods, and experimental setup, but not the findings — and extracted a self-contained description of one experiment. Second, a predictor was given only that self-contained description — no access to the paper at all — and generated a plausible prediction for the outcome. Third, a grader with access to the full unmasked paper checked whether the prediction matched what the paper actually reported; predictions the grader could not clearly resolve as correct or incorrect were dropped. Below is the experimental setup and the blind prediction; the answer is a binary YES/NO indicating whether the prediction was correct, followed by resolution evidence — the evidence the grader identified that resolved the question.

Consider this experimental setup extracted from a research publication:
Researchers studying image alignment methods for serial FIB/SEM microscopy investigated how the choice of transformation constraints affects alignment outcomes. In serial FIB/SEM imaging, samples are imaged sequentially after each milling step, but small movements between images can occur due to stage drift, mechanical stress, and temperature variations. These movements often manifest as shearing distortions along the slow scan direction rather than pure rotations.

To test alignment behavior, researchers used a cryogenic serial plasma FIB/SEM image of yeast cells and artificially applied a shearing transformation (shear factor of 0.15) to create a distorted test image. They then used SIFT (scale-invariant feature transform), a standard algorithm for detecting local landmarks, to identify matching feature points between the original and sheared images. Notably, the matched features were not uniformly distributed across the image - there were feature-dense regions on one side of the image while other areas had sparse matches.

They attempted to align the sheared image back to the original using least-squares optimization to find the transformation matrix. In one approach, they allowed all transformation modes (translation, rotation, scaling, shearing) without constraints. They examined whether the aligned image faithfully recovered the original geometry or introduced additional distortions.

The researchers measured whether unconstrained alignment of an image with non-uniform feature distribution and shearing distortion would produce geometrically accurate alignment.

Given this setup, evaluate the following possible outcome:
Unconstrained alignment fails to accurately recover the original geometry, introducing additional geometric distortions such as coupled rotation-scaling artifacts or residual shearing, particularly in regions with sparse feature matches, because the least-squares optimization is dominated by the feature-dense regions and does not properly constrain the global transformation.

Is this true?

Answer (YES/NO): NO